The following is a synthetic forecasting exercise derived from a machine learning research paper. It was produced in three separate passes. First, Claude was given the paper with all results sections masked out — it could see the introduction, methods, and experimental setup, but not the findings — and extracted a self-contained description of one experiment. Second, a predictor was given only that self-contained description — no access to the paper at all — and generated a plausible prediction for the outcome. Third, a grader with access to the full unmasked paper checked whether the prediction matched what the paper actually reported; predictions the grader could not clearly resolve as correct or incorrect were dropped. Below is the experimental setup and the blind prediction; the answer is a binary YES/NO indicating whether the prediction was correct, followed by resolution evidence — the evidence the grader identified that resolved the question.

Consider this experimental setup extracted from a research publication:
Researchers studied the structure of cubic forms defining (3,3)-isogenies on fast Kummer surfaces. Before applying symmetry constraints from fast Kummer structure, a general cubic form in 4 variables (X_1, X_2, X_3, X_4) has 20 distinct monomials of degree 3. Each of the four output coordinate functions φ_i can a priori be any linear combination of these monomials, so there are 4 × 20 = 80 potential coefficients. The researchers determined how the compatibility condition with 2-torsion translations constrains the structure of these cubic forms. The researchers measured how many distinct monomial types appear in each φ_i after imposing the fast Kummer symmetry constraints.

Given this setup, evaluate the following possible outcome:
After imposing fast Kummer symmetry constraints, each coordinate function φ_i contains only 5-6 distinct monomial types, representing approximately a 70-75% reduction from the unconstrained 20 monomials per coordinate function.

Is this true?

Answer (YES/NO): YES